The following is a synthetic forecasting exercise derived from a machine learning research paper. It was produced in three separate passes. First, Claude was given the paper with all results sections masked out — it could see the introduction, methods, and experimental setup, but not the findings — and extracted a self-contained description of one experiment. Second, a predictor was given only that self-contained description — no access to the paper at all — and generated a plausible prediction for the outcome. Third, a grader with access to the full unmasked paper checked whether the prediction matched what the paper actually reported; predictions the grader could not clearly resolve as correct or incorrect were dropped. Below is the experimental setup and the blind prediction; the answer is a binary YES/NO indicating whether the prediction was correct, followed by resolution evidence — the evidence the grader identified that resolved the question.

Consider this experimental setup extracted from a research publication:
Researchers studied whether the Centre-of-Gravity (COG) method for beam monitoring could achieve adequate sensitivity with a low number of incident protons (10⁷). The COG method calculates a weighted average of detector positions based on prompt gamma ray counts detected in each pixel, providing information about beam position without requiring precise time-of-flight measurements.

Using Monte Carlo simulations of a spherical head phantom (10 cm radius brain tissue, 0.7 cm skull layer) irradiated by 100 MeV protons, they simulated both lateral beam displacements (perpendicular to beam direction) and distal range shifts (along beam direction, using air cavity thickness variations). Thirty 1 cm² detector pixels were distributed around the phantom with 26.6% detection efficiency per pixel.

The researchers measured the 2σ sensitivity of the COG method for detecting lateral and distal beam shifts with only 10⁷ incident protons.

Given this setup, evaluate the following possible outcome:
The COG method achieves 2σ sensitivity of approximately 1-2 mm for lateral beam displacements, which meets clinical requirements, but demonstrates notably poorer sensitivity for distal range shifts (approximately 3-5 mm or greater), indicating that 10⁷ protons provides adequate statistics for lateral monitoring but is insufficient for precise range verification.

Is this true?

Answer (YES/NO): NO